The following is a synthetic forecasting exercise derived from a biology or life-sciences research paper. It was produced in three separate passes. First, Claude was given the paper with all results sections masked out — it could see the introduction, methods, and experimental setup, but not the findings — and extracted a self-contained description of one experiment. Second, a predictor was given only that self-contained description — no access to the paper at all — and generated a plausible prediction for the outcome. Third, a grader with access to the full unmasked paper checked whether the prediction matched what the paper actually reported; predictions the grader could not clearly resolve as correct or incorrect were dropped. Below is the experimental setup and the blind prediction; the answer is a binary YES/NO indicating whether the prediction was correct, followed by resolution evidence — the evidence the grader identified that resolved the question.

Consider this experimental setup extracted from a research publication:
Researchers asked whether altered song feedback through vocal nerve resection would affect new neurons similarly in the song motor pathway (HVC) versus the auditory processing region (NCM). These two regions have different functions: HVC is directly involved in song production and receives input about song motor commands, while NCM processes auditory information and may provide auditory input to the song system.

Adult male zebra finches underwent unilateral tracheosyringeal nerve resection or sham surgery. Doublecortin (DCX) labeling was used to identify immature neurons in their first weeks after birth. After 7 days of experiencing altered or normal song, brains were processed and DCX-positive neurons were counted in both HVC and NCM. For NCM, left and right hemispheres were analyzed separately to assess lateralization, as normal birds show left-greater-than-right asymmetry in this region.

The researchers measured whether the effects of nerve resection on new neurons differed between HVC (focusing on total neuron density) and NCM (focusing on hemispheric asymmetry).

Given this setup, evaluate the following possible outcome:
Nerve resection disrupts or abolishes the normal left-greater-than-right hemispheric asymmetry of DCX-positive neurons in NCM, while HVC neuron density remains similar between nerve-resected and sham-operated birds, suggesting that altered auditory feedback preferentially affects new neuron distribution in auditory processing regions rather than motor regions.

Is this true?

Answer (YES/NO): NO